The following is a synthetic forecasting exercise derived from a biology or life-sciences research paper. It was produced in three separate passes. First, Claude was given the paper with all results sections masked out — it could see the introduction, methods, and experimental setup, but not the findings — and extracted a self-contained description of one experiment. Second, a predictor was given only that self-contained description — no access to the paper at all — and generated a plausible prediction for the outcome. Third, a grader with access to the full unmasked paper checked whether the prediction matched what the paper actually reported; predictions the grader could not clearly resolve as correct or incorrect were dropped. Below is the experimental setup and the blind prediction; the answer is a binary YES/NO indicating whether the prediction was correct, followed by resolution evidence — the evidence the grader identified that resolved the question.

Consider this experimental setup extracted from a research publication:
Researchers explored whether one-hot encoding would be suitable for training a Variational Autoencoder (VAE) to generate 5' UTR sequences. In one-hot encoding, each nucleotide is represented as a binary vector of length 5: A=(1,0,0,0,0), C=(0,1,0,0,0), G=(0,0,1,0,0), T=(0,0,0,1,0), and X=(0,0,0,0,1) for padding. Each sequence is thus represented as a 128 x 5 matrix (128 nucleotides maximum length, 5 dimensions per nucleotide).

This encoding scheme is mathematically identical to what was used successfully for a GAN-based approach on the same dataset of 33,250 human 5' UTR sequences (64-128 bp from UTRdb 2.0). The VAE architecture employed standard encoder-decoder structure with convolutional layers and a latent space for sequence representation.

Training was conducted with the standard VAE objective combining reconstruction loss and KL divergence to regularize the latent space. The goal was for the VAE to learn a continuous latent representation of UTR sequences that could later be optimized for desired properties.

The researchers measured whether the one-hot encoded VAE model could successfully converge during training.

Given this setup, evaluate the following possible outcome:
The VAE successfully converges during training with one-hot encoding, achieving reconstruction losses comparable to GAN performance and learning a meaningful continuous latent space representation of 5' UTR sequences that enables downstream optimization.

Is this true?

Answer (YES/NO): NO